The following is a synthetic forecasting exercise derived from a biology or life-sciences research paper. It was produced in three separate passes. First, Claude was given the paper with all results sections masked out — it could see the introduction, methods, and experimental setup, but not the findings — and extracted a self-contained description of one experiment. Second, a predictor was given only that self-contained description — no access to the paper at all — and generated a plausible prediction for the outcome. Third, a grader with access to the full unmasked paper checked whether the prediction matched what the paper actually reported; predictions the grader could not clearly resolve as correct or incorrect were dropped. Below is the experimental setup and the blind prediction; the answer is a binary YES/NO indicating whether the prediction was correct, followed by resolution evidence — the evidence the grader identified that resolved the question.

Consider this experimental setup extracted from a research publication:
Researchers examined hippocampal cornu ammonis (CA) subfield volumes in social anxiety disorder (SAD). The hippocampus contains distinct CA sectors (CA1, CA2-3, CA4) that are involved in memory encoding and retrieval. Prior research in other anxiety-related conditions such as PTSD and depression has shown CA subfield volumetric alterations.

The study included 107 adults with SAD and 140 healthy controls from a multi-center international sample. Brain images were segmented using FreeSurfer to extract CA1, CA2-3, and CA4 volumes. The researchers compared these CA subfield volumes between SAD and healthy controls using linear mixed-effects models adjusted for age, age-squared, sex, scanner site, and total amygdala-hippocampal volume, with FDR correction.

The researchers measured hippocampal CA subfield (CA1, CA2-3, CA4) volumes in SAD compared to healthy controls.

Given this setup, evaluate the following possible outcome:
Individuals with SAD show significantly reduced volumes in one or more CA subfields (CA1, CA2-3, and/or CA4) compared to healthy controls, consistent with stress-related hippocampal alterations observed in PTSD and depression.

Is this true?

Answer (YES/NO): NO